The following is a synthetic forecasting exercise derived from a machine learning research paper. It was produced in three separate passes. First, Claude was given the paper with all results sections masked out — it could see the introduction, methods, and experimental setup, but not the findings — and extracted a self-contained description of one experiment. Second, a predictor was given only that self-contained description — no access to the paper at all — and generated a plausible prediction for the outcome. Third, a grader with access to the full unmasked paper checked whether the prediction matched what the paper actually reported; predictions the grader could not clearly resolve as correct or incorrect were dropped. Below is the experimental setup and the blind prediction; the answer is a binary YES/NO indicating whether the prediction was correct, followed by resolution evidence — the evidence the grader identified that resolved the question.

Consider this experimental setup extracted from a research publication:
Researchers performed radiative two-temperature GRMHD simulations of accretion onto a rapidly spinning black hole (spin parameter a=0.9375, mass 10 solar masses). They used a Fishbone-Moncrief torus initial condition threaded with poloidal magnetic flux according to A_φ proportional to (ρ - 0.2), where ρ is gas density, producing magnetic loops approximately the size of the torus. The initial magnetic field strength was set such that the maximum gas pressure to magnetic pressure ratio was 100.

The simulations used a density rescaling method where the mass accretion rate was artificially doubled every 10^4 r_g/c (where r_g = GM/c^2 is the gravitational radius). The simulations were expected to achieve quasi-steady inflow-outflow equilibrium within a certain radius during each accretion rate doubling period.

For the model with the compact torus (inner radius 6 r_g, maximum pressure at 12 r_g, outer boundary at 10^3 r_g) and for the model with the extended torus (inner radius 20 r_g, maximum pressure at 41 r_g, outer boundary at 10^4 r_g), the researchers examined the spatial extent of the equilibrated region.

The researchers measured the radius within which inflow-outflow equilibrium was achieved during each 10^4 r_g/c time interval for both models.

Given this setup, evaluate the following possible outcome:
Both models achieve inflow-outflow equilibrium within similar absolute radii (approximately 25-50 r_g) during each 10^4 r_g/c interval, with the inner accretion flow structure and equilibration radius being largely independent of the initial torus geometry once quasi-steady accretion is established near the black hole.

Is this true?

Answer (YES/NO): NO